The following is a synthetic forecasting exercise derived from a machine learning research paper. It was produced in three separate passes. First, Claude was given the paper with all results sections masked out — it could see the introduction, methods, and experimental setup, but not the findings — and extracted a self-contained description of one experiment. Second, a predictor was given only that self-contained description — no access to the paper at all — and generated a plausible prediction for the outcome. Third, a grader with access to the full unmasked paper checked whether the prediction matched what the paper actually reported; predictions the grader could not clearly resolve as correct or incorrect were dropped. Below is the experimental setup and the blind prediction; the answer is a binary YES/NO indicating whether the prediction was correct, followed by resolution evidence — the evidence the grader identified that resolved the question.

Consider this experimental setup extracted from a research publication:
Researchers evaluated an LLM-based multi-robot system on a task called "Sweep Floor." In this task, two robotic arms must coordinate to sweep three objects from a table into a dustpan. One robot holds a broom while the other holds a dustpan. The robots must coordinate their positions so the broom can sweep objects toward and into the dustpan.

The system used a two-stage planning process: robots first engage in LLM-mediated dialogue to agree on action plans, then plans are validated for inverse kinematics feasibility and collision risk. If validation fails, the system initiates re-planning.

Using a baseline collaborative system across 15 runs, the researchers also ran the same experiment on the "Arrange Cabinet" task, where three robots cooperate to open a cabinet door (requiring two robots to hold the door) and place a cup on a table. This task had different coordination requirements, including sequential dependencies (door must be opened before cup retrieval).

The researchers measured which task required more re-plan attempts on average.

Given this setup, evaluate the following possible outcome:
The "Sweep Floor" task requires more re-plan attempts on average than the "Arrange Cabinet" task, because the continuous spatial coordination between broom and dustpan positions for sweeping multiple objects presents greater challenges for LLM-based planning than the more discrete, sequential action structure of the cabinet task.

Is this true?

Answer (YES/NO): NO